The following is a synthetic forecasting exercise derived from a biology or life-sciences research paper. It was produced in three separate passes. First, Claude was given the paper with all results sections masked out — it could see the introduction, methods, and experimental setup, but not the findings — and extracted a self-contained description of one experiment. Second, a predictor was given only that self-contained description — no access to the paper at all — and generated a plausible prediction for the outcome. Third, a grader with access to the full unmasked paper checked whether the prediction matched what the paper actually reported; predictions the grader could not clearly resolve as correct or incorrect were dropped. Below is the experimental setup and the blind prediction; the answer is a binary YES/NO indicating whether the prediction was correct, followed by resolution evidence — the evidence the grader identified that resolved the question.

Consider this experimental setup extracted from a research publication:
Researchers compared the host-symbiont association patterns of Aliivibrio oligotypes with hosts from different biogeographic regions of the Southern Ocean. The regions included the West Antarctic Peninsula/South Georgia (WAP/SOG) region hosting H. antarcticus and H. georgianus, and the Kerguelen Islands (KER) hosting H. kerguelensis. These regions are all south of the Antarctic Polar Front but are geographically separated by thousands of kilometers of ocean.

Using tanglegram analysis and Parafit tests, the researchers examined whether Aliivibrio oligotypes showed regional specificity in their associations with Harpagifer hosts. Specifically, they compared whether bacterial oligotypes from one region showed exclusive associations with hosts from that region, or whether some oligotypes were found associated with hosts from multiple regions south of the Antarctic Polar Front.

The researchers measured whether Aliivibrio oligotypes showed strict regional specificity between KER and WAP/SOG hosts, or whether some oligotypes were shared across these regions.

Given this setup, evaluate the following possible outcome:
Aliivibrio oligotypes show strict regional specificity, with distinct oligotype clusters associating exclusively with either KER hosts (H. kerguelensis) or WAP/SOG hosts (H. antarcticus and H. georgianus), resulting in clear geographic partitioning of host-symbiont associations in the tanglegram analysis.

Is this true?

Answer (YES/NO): NO